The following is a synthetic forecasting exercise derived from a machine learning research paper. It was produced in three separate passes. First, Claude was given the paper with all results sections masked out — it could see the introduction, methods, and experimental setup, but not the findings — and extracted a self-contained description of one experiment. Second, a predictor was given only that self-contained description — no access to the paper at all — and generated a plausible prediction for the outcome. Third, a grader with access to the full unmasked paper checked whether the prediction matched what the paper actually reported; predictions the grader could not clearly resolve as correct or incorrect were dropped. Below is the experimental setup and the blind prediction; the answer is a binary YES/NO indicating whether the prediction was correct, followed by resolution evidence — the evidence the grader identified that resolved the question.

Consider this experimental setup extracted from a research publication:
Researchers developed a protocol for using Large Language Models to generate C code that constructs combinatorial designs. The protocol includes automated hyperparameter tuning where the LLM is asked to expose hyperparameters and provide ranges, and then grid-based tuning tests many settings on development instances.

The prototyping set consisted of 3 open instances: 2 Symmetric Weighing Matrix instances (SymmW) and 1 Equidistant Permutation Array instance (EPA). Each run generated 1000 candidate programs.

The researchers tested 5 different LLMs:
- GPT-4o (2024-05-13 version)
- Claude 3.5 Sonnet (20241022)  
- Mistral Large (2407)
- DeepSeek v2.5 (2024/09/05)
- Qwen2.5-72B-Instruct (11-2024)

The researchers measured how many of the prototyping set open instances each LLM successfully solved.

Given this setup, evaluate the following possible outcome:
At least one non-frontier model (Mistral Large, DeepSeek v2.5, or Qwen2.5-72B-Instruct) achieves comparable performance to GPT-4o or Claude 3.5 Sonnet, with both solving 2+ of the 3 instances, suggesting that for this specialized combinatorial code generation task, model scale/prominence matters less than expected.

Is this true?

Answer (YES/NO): YES